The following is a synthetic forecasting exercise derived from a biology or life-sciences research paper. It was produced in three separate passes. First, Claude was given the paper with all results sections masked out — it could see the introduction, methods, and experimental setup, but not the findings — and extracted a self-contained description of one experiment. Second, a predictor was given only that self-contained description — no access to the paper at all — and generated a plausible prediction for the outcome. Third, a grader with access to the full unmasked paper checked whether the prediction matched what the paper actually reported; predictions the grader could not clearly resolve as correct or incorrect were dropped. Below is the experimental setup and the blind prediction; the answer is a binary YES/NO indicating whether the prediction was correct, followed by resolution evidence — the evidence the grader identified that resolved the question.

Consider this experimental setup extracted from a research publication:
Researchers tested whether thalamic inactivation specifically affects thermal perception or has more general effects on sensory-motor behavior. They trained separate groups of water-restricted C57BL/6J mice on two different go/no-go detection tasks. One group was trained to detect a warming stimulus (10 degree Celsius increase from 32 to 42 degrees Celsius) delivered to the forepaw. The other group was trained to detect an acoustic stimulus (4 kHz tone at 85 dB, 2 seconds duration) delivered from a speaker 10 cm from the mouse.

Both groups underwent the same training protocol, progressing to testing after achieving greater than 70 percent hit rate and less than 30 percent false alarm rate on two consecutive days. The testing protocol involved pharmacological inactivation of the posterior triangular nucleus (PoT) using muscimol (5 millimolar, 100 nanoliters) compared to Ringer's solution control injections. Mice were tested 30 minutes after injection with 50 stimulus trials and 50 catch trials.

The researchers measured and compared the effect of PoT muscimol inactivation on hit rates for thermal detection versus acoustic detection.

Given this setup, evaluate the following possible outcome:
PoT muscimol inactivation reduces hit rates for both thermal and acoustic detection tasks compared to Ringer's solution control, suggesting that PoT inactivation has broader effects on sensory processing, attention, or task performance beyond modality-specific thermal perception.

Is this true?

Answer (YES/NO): NO